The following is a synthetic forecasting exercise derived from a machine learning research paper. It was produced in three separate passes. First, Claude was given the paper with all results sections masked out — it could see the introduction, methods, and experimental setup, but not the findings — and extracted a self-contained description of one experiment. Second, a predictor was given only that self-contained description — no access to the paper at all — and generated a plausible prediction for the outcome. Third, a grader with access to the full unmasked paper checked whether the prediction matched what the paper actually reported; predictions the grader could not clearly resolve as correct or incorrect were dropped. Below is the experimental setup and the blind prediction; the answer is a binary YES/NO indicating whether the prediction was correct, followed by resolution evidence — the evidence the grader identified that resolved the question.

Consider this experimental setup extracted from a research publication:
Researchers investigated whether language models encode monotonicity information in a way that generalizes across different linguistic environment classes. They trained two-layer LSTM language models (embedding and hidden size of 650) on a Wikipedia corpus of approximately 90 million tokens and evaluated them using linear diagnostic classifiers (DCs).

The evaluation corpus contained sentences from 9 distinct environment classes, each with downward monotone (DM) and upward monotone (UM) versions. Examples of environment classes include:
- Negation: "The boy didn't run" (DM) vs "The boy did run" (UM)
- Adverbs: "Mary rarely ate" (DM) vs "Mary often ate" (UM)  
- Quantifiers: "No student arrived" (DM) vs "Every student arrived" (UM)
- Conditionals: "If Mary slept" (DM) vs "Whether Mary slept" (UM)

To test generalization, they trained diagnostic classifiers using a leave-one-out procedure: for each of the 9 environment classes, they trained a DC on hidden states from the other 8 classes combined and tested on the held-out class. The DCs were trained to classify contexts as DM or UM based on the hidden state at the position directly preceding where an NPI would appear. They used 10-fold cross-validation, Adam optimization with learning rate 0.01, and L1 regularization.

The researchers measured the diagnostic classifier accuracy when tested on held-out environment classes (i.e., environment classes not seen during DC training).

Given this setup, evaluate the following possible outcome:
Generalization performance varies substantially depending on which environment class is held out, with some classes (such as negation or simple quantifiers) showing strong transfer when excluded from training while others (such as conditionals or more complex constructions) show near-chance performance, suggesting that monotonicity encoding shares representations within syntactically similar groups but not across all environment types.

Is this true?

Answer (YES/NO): NO